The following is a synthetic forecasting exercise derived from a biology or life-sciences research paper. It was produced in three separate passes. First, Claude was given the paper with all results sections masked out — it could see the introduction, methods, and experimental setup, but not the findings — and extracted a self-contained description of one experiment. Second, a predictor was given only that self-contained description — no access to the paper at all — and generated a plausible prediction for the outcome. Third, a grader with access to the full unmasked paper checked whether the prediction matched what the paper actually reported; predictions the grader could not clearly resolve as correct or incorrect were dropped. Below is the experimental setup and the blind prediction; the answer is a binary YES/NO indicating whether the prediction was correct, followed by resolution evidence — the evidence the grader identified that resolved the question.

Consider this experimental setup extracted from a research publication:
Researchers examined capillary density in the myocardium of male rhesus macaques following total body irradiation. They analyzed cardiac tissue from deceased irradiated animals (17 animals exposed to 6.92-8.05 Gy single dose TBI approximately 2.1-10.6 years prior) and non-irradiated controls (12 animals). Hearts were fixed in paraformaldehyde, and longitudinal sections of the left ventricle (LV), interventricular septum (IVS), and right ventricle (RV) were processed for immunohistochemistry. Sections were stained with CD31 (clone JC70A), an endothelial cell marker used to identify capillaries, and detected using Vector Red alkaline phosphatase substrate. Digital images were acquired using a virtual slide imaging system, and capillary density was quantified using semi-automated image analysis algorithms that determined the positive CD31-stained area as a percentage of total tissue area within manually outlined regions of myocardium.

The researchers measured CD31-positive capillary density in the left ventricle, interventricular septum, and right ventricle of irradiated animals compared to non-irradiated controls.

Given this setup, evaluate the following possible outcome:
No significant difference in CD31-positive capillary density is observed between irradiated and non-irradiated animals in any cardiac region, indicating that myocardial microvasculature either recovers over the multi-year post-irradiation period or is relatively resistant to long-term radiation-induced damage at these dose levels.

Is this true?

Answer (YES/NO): NO